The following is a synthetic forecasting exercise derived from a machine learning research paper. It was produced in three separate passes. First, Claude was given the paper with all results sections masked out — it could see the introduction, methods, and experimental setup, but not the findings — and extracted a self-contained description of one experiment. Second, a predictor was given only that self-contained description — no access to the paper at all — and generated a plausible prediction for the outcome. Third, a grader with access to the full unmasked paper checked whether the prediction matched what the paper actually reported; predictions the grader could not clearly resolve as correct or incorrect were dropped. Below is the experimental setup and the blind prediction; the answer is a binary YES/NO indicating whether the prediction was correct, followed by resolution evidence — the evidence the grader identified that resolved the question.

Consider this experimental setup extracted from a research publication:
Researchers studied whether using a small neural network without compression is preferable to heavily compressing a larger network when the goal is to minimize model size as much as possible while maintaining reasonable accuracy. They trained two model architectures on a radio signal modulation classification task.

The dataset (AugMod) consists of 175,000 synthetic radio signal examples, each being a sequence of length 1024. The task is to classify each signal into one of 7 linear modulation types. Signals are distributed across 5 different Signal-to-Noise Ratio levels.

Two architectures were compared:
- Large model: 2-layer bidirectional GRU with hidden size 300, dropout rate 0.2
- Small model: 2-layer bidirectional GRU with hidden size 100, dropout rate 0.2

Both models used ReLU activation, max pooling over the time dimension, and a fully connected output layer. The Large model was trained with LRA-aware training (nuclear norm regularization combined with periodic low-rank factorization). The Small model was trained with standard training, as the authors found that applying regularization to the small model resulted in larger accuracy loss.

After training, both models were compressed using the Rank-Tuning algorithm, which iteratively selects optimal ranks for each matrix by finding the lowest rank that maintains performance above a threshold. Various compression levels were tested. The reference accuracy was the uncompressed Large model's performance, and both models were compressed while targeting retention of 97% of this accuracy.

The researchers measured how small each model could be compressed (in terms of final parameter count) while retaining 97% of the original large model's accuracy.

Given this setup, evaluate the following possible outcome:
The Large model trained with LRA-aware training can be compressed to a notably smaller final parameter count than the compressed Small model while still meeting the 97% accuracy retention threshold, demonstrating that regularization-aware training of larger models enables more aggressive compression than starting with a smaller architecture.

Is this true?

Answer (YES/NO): NO